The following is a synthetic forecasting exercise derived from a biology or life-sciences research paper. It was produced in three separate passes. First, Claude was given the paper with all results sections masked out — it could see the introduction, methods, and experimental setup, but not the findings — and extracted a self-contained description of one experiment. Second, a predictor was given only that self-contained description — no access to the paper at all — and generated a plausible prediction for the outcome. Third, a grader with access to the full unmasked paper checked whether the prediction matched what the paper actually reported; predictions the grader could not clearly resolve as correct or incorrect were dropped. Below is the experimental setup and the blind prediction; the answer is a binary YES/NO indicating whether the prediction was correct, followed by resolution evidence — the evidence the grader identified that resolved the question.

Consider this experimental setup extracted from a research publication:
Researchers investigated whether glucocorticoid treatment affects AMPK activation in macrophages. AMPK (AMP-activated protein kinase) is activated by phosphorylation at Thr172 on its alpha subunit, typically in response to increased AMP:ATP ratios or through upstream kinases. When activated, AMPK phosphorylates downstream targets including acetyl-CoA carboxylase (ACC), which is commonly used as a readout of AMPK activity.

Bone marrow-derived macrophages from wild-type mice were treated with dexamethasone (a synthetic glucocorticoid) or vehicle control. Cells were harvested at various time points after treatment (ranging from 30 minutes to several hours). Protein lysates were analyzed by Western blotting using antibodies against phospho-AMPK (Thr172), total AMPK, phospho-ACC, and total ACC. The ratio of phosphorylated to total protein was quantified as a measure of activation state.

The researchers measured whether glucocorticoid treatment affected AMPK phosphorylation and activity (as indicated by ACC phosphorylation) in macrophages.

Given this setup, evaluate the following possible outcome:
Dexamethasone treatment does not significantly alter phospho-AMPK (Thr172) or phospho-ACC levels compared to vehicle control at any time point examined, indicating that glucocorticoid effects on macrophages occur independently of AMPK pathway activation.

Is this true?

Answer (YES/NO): NO